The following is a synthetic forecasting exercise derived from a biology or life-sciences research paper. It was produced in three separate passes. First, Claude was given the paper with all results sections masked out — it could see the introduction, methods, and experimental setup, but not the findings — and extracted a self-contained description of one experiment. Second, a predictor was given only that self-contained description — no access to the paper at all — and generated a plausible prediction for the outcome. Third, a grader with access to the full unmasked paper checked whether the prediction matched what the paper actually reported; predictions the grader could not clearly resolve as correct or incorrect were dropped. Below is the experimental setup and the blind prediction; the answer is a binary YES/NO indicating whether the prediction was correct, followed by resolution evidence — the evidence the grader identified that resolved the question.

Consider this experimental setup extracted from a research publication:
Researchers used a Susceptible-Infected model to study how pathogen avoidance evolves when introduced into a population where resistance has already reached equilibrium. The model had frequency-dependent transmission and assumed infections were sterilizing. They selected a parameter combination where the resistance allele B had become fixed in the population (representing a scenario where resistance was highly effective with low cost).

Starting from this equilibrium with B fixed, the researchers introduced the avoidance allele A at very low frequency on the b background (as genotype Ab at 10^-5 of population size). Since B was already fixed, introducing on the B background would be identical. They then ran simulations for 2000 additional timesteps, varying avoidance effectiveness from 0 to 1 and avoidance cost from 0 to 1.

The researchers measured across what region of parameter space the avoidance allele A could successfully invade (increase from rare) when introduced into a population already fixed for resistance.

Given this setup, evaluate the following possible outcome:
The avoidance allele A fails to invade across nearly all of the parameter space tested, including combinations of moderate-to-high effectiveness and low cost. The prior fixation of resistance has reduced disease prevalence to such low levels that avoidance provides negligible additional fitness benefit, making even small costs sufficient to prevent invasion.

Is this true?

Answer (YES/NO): NO